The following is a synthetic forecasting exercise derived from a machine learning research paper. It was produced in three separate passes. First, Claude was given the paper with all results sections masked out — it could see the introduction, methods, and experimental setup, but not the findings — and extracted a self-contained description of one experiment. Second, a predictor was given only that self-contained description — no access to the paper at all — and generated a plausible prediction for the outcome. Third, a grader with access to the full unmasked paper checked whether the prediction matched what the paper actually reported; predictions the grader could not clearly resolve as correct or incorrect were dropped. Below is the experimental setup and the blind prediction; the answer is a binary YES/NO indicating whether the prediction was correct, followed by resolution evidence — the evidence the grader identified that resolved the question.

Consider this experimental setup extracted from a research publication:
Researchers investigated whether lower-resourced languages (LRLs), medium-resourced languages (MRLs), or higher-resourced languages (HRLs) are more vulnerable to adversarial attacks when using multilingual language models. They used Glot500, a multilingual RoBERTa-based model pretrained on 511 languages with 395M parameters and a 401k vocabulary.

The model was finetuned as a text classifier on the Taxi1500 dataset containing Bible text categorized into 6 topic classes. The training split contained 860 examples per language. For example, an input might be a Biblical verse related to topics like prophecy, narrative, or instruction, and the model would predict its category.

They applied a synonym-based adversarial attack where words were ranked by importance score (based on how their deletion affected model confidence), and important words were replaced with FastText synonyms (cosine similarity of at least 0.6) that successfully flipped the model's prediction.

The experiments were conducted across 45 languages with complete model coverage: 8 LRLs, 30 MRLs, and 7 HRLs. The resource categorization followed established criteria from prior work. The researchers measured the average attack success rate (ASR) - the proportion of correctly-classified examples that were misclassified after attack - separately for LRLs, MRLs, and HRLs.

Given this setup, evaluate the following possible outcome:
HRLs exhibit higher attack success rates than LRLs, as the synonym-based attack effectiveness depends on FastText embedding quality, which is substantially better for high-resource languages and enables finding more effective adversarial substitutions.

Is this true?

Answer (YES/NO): YES